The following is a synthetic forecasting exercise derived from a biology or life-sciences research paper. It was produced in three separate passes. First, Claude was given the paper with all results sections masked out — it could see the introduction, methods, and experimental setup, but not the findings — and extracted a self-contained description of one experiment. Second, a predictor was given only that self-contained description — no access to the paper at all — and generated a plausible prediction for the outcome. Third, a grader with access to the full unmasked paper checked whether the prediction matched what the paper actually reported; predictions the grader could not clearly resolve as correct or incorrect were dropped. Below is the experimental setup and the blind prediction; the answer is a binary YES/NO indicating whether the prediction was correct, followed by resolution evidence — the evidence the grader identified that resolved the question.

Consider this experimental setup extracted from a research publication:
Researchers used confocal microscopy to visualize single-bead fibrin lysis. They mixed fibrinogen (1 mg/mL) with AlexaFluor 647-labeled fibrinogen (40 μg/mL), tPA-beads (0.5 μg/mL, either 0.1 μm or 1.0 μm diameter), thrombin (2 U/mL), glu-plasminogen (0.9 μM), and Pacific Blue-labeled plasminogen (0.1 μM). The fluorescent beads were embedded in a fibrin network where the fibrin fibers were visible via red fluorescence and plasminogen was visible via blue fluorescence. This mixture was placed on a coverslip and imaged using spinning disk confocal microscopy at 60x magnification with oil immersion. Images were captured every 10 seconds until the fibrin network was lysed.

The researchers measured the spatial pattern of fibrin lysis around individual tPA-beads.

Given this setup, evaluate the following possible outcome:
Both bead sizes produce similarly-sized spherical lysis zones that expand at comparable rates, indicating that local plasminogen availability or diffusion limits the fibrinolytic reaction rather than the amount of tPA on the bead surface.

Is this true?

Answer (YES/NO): NO